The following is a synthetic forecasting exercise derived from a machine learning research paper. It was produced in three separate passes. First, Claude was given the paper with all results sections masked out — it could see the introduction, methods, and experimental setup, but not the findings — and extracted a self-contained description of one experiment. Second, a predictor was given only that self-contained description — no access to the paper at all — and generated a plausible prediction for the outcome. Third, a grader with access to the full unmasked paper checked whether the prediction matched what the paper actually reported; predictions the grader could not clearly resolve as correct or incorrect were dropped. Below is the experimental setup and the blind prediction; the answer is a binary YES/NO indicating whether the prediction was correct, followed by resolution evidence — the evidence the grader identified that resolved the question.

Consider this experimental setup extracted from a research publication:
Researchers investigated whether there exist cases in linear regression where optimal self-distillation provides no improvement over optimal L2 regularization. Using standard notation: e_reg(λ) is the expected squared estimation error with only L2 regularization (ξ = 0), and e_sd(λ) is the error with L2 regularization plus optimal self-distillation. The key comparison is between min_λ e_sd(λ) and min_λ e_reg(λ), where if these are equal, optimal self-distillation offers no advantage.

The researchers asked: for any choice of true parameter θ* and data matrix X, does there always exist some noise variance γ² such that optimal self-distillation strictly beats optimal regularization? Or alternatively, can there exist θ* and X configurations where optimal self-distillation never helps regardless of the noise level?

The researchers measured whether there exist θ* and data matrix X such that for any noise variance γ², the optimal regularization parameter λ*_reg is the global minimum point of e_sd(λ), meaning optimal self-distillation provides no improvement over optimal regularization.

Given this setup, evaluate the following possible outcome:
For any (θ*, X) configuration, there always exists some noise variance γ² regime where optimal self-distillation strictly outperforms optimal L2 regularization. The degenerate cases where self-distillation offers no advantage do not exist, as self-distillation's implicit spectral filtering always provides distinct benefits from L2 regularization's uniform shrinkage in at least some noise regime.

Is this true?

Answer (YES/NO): NO